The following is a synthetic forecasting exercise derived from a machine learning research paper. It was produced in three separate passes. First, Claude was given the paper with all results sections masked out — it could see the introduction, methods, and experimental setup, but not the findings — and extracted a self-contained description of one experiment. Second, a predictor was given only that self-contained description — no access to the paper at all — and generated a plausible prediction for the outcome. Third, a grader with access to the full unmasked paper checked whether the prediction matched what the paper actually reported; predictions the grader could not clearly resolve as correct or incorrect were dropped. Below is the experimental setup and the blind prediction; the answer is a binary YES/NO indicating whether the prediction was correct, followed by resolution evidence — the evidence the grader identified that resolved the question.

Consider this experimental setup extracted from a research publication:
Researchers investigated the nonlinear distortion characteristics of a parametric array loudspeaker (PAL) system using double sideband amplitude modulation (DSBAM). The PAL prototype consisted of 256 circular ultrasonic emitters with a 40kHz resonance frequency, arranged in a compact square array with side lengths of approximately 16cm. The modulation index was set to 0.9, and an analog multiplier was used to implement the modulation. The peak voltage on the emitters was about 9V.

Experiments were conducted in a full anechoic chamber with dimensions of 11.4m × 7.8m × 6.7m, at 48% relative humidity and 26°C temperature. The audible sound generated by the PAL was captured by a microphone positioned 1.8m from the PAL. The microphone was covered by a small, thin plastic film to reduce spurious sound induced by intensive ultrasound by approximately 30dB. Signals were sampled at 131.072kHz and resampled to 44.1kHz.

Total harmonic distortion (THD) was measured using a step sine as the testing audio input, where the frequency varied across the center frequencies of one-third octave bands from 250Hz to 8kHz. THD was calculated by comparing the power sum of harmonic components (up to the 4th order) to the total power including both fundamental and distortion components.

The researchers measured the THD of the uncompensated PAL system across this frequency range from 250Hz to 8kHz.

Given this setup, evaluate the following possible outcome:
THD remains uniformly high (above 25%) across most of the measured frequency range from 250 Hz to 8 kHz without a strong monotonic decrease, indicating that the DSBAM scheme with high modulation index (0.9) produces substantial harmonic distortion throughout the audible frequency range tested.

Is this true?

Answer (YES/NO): NO